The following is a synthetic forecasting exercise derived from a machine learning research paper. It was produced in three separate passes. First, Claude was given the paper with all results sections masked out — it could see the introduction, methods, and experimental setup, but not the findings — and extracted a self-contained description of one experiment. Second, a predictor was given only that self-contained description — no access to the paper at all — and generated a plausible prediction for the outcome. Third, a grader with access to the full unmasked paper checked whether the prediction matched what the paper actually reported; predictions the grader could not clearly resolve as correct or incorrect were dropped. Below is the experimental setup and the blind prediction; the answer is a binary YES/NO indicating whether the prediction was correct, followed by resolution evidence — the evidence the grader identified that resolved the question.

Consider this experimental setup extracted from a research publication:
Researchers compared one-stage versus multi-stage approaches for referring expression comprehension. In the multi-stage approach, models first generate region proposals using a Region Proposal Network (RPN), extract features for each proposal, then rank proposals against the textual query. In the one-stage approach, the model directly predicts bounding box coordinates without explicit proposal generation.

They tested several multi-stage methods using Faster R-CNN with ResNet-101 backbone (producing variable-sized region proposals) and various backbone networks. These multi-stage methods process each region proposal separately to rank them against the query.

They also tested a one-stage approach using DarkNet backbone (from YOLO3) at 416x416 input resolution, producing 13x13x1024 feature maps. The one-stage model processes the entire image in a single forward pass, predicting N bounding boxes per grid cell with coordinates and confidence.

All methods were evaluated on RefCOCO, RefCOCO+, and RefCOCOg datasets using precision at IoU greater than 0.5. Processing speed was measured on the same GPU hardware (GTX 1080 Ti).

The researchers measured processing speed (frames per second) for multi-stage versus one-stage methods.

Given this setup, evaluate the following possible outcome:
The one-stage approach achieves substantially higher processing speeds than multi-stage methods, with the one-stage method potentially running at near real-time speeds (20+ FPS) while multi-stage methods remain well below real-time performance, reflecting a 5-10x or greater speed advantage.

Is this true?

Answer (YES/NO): YES